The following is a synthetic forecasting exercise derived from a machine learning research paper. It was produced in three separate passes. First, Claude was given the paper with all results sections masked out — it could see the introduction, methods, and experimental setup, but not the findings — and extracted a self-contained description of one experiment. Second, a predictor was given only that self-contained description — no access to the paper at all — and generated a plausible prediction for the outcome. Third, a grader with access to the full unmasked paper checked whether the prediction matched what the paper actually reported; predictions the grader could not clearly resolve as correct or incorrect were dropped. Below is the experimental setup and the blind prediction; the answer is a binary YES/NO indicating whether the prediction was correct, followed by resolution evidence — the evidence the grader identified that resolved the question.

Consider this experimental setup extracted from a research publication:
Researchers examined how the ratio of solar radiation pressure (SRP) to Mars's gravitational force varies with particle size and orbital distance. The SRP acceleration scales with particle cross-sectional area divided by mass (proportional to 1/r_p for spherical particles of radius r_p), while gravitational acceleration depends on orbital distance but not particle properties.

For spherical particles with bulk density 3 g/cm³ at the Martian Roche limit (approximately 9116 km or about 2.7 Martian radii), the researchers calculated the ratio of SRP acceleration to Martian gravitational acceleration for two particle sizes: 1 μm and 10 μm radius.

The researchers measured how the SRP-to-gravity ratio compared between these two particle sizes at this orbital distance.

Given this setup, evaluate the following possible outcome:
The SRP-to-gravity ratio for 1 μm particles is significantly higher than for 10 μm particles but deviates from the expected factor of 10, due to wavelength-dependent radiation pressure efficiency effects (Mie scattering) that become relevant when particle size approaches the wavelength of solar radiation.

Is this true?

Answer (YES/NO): NO